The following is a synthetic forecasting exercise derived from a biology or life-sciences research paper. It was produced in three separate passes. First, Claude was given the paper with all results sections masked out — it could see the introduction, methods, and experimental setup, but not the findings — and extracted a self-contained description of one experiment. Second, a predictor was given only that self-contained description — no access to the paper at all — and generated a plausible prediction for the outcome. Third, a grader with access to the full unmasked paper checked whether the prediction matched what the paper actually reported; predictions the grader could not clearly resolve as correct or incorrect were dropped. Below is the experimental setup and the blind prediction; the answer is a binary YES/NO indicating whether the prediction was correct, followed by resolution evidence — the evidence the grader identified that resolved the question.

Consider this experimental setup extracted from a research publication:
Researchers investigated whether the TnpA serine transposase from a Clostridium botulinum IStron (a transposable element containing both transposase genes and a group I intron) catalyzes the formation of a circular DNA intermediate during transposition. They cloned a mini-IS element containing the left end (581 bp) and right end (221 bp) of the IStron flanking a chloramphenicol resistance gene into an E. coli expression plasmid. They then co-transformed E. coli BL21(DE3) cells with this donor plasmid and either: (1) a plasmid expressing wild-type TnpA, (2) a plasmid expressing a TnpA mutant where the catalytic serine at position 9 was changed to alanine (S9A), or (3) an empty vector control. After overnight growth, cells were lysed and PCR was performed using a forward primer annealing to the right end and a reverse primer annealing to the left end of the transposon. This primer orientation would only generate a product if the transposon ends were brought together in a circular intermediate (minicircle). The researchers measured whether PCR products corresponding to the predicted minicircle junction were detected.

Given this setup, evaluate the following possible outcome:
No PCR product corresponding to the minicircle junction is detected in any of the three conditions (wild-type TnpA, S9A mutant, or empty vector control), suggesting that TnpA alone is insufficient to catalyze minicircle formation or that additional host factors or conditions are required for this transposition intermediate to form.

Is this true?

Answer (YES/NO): NO